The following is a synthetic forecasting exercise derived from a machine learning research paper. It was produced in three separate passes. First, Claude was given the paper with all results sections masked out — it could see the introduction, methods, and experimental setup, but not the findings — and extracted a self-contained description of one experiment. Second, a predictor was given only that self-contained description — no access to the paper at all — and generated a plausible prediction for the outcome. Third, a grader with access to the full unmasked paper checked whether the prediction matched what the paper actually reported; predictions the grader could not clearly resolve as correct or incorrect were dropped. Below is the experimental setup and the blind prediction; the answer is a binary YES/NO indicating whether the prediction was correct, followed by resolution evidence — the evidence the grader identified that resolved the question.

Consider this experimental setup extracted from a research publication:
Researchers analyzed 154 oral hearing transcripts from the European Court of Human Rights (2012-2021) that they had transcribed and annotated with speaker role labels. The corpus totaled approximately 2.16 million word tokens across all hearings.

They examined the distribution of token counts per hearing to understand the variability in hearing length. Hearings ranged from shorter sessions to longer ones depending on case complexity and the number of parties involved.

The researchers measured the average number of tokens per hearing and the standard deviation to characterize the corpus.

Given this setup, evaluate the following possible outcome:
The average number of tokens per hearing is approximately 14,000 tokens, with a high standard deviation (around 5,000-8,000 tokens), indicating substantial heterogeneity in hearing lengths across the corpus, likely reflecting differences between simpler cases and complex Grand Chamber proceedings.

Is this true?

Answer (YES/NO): NO